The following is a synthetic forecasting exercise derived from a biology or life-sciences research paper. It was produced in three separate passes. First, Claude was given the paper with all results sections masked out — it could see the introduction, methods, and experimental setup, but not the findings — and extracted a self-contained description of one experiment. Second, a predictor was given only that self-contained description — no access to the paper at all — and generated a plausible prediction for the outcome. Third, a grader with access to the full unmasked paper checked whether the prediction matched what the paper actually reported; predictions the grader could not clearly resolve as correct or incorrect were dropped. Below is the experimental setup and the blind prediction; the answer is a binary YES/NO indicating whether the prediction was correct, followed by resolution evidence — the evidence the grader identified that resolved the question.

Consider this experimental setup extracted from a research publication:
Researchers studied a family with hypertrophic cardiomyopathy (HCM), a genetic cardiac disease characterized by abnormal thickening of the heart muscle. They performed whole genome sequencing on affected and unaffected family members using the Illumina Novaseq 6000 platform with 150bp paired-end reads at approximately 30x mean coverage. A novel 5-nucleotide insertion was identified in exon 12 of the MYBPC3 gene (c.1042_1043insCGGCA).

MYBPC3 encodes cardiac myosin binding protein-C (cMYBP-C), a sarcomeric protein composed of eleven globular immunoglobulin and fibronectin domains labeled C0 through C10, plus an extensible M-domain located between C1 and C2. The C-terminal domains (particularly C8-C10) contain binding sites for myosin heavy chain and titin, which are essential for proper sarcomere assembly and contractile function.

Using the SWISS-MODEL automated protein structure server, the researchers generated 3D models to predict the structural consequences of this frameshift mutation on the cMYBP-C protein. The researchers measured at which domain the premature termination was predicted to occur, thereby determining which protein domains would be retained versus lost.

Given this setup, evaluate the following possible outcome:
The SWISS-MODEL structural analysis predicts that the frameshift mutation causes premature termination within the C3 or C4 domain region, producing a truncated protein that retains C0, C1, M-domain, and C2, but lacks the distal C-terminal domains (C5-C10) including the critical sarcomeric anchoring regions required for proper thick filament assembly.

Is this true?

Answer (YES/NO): NO